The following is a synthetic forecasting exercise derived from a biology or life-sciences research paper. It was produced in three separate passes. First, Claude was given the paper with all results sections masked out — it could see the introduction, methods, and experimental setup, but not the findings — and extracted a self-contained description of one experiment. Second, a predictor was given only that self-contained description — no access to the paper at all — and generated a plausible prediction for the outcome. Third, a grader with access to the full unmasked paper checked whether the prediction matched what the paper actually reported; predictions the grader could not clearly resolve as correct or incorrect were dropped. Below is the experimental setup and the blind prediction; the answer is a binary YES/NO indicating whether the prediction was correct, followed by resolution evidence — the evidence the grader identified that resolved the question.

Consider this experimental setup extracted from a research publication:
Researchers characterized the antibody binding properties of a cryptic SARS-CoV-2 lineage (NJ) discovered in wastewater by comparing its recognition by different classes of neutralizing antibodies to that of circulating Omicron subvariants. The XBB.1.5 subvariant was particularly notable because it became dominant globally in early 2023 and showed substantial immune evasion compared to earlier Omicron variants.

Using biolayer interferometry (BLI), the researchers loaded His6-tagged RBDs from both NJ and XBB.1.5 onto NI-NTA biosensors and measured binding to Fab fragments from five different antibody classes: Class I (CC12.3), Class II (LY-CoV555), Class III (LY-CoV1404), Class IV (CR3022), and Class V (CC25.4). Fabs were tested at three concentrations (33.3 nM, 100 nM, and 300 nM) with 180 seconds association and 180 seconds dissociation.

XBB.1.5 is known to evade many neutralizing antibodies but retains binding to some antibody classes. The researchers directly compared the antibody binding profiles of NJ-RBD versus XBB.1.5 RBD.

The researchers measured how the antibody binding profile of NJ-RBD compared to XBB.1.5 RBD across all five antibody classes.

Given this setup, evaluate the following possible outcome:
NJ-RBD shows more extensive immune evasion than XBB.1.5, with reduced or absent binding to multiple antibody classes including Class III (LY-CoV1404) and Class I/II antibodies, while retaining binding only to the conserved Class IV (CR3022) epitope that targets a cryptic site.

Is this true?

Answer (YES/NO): NO